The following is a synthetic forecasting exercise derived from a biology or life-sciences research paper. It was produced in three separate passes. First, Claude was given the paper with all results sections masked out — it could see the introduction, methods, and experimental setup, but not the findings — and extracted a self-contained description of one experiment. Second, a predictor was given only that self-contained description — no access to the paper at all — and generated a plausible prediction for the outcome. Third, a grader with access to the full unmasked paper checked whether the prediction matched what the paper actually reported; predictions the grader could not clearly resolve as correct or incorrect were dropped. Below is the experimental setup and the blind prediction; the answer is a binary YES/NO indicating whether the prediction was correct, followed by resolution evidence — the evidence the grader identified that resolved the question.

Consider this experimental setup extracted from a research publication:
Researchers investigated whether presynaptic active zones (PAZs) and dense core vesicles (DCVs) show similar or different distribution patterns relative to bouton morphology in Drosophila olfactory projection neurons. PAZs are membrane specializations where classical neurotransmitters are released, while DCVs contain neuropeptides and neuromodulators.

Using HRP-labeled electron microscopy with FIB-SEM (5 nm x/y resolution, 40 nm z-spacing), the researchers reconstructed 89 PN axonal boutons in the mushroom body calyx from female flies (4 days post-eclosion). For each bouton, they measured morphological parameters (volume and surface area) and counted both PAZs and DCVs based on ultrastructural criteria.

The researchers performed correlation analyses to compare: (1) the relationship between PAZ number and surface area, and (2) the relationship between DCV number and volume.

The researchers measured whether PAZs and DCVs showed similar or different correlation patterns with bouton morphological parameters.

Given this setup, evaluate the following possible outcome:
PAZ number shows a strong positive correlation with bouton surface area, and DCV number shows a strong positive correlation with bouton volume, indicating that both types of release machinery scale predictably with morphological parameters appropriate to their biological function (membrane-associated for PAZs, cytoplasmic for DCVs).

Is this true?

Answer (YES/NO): NO